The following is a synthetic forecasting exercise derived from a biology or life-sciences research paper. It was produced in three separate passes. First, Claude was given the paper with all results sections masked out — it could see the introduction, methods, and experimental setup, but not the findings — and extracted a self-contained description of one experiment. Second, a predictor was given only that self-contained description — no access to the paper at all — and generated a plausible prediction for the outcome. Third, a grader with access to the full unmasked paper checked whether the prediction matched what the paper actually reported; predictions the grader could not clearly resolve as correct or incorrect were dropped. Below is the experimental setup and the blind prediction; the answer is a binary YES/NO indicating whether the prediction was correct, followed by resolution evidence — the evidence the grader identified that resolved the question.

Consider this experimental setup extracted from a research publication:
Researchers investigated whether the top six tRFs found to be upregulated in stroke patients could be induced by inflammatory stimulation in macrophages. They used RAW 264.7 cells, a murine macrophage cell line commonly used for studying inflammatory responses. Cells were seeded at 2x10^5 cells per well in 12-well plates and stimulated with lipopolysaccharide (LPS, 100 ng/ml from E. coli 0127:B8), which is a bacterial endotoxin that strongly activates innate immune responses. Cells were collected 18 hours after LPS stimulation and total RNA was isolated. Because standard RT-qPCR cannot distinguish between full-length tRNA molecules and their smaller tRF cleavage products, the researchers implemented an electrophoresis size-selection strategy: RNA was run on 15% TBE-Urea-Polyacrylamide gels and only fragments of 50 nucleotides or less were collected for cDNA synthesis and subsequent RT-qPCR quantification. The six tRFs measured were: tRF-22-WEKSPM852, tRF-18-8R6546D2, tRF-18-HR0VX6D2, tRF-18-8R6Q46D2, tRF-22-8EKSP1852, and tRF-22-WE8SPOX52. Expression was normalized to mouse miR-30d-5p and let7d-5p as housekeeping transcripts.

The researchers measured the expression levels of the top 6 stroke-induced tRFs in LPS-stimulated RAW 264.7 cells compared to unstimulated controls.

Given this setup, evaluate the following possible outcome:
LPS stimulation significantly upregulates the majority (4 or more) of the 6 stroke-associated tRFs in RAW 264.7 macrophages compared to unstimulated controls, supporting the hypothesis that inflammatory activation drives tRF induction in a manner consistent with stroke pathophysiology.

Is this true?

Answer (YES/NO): YES